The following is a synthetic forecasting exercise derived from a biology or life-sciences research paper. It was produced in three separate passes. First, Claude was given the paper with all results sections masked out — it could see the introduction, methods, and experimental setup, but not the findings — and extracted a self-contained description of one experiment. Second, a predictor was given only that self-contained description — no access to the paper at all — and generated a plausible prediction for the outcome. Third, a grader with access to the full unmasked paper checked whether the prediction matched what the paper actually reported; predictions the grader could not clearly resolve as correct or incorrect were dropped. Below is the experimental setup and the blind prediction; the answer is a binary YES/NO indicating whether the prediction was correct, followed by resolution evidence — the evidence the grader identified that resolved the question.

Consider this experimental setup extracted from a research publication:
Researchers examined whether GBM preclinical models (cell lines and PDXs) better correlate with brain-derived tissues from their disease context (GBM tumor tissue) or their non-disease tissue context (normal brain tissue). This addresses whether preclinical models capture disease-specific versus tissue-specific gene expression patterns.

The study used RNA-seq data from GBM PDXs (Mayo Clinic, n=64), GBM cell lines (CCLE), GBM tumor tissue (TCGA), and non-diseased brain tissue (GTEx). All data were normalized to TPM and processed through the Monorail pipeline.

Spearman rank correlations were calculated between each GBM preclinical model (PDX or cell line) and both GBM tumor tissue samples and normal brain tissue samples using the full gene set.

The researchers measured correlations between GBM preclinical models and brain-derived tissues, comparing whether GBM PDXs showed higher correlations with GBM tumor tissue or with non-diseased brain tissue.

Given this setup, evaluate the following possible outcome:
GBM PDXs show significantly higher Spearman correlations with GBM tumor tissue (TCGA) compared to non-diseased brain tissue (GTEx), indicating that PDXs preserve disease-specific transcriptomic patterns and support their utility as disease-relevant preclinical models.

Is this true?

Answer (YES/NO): YES